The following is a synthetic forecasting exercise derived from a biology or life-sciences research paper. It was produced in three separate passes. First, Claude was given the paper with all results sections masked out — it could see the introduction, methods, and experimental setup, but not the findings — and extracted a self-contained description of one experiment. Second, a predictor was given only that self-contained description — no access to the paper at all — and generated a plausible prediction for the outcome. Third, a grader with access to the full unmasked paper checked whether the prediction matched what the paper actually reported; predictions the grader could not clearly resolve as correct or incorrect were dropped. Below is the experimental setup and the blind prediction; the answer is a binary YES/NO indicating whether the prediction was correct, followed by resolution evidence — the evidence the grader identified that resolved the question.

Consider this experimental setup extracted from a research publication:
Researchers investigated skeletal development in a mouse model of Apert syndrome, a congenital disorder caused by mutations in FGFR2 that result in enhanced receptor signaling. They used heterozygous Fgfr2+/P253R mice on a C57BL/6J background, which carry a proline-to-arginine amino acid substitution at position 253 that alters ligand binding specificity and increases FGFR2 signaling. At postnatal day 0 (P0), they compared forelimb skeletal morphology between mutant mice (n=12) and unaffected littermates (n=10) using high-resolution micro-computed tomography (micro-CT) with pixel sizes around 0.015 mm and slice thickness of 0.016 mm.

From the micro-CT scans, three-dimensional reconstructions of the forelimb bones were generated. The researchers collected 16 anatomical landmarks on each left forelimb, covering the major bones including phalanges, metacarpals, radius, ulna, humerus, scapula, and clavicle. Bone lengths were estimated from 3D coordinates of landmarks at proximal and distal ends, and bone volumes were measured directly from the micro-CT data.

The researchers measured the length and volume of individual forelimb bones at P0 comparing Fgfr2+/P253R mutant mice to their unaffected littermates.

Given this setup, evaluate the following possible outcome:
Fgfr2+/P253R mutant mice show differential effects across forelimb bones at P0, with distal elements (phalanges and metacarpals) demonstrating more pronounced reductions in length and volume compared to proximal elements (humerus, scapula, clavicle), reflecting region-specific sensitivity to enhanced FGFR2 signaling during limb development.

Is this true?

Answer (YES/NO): NO